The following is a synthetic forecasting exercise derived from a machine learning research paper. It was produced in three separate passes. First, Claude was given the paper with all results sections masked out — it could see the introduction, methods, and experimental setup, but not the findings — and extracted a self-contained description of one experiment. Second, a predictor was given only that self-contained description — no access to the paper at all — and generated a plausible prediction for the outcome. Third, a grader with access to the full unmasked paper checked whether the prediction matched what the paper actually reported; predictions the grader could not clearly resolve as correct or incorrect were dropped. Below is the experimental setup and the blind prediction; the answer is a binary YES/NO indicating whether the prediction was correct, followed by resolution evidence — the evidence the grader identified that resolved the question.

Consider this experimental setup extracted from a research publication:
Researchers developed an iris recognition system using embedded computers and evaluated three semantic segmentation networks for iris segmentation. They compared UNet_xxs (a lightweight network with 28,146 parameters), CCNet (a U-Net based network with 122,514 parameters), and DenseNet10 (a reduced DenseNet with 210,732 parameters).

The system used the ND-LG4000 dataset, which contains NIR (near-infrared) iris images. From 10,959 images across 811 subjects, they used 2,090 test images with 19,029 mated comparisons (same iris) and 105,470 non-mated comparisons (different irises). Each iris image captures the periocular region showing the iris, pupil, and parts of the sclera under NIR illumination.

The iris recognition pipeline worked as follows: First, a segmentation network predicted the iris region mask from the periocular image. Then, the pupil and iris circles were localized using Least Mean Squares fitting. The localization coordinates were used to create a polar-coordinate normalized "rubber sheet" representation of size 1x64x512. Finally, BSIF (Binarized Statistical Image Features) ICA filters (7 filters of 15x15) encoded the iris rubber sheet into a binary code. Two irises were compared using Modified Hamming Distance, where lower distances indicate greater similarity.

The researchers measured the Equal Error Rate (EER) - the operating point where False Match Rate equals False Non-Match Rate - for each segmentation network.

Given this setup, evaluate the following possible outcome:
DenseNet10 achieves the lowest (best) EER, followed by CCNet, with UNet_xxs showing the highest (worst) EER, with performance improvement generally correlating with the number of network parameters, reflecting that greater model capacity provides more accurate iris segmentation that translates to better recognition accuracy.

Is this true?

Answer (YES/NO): YES